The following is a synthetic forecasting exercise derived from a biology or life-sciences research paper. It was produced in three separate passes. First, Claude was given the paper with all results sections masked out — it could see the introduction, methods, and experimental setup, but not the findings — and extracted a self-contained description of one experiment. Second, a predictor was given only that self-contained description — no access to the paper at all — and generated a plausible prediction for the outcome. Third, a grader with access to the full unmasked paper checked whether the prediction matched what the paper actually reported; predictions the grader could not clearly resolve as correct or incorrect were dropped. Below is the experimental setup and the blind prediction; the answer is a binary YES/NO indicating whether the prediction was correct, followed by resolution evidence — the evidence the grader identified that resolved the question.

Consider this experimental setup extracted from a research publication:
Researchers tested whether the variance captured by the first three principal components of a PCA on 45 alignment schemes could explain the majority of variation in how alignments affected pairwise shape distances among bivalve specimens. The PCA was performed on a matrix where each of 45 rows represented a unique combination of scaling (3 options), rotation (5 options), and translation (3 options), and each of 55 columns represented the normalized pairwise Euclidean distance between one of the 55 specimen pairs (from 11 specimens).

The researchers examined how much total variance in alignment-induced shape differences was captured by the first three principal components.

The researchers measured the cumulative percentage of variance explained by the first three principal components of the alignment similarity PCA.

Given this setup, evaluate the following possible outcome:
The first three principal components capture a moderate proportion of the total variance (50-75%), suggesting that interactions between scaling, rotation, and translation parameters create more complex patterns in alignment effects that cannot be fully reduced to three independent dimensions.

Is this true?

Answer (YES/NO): NO